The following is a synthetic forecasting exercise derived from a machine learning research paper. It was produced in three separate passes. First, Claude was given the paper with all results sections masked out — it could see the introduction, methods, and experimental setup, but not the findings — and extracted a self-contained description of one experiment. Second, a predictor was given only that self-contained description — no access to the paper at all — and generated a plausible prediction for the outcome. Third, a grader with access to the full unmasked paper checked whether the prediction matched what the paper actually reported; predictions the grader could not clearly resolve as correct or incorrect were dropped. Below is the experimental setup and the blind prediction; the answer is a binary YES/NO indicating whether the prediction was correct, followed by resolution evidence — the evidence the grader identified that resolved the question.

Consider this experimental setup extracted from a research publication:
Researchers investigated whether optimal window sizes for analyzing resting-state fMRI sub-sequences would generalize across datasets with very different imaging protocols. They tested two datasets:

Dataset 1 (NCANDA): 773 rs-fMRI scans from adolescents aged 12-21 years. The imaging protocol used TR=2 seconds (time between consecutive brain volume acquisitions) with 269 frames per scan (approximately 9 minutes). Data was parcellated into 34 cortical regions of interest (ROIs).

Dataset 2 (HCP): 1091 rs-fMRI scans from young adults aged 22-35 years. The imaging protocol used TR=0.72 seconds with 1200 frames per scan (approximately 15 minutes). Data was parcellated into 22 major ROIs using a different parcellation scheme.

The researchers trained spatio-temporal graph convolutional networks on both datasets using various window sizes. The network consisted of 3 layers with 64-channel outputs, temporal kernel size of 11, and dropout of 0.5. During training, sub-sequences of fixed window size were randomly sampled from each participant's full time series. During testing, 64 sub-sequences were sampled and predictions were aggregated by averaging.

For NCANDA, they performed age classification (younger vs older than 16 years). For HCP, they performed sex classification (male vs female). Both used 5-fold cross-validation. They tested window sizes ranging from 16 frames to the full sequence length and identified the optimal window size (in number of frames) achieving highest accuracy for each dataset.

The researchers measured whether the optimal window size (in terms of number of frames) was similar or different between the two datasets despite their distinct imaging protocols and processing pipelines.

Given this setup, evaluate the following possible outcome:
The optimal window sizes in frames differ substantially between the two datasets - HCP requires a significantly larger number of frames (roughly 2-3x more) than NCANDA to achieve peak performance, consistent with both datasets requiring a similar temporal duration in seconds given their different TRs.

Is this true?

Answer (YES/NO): YES